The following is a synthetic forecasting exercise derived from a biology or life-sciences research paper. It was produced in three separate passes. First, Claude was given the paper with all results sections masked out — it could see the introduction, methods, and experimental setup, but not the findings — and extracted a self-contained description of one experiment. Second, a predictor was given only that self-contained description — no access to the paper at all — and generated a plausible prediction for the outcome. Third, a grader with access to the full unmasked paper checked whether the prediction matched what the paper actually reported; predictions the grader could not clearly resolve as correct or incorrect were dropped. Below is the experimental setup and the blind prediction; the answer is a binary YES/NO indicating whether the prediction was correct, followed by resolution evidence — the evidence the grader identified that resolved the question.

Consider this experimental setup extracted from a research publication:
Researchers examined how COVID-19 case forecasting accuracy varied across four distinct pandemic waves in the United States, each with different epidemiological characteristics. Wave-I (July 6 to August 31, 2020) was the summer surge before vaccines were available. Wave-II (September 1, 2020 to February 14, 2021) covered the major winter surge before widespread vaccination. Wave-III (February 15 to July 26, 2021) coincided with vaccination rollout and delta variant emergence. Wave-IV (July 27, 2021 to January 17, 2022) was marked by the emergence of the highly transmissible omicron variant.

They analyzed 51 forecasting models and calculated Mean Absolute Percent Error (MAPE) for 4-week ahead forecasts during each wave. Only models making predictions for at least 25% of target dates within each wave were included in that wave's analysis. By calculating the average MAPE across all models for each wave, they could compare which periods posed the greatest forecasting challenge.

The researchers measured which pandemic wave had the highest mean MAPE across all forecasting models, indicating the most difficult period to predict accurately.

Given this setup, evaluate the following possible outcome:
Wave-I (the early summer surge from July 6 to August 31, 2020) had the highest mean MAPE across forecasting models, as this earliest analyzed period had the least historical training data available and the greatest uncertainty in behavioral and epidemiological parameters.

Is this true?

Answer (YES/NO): NO